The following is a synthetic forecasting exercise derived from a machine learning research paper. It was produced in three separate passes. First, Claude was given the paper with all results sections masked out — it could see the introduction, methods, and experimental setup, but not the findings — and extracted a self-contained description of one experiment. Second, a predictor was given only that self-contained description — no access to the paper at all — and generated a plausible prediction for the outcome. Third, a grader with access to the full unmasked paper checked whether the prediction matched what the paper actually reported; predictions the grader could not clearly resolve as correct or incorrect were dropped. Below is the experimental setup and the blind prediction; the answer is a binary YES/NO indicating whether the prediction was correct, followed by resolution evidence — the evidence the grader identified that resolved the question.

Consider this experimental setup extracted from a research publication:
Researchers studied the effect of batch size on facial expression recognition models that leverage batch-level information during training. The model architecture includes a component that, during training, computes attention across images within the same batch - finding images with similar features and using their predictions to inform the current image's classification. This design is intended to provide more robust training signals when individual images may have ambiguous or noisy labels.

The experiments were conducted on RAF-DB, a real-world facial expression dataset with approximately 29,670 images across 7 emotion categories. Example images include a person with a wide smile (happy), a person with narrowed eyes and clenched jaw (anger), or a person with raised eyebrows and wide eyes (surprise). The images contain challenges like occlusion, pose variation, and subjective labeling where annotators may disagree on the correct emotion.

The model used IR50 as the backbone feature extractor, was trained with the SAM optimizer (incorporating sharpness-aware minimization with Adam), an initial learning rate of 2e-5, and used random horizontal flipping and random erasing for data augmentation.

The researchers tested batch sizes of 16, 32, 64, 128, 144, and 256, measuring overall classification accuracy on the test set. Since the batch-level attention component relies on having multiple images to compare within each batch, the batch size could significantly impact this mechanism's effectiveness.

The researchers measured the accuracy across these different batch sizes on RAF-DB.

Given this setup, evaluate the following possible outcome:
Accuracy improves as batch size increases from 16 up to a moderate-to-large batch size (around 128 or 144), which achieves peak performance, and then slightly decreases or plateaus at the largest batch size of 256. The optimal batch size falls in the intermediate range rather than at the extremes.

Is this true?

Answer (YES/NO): NO